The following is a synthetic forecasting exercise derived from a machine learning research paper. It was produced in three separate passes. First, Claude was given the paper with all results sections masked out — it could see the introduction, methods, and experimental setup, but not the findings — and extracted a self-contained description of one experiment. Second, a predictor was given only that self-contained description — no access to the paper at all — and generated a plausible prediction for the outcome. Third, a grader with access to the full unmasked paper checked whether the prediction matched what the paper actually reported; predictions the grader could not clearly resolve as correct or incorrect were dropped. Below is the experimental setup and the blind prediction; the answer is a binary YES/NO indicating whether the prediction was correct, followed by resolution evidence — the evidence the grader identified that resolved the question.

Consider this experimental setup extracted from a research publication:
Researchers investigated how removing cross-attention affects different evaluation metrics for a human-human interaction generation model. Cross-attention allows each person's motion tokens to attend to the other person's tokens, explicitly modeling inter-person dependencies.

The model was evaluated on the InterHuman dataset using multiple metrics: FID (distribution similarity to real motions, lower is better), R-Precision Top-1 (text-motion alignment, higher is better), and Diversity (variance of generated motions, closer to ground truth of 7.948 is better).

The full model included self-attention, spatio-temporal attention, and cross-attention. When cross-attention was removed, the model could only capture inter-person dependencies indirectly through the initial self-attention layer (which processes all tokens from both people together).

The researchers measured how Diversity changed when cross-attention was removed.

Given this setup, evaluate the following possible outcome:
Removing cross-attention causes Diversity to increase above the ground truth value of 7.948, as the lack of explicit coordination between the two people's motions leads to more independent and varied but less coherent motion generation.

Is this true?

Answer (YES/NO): YES